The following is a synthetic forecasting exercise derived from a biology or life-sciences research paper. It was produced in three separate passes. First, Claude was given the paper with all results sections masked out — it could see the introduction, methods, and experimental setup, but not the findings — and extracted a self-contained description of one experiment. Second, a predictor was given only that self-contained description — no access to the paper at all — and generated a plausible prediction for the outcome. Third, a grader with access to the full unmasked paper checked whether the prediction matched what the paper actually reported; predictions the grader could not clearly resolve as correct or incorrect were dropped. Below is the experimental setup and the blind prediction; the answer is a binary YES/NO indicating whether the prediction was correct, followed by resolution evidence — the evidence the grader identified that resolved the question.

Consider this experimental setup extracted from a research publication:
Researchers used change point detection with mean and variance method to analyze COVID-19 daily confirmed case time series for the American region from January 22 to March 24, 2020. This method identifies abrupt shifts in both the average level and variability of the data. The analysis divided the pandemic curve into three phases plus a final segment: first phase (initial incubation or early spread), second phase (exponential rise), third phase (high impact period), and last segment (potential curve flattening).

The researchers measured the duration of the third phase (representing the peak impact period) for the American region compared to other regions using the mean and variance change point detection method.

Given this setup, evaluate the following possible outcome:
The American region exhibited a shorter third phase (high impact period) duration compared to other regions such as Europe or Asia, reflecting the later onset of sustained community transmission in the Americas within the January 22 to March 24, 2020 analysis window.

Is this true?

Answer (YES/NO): NO